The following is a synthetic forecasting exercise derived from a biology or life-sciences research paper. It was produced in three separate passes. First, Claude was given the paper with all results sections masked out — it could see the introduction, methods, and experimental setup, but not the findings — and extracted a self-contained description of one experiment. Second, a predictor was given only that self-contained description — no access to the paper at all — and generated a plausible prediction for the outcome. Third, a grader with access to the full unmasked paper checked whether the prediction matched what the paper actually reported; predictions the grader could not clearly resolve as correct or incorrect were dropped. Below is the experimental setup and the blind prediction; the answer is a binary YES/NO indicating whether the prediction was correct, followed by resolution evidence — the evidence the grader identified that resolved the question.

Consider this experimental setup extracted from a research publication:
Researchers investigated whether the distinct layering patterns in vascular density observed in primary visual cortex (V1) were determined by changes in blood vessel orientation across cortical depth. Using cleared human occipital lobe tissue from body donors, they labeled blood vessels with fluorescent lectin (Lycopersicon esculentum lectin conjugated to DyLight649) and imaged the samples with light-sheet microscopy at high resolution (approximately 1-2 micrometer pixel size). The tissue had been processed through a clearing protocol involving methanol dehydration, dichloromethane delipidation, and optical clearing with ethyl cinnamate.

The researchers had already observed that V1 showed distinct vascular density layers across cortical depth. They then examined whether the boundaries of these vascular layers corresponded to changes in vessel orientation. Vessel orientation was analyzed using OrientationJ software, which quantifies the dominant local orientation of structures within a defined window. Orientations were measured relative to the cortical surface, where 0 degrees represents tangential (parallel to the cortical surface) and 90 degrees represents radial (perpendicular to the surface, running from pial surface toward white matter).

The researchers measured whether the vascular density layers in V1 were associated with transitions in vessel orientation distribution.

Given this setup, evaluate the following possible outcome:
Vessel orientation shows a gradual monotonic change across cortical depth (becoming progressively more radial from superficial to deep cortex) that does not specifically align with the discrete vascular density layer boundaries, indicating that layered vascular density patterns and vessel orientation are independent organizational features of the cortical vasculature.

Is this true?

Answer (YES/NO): NO